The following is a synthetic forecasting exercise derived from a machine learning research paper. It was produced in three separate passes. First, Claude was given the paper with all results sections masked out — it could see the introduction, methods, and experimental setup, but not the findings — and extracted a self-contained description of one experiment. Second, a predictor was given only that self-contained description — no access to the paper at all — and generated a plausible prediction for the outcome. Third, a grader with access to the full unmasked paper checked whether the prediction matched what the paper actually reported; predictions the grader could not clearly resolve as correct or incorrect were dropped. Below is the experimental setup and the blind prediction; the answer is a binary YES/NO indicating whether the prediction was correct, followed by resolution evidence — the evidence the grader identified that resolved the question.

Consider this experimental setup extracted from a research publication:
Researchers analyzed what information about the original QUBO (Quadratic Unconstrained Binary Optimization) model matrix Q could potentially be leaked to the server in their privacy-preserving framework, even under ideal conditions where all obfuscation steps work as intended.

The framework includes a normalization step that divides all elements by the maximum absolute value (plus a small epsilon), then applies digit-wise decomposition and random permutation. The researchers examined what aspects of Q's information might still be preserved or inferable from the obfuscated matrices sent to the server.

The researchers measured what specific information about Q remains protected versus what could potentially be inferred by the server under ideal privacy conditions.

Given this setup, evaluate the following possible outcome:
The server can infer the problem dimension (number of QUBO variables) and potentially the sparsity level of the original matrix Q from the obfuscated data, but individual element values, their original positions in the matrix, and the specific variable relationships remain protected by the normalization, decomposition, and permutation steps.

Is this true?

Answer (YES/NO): NO